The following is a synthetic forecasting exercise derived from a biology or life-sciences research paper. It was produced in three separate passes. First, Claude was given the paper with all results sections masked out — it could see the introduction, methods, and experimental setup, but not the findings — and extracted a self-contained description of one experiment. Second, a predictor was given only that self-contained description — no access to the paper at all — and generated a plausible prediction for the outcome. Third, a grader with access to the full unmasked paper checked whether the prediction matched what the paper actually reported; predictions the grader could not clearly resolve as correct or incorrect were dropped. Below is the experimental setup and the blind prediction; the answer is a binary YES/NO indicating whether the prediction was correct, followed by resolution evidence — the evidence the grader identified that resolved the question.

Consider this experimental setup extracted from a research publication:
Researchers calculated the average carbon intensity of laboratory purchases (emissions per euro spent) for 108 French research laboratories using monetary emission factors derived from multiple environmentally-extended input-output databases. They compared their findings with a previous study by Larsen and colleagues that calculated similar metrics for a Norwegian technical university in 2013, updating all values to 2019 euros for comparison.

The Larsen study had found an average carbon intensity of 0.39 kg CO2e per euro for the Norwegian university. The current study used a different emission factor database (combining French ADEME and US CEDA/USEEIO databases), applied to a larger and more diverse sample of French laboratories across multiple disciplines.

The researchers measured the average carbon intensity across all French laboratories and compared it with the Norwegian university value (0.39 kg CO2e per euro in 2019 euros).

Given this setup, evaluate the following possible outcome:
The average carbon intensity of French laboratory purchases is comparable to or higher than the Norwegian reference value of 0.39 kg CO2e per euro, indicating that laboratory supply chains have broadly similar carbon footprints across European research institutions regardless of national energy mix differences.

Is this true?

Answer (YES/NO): NO